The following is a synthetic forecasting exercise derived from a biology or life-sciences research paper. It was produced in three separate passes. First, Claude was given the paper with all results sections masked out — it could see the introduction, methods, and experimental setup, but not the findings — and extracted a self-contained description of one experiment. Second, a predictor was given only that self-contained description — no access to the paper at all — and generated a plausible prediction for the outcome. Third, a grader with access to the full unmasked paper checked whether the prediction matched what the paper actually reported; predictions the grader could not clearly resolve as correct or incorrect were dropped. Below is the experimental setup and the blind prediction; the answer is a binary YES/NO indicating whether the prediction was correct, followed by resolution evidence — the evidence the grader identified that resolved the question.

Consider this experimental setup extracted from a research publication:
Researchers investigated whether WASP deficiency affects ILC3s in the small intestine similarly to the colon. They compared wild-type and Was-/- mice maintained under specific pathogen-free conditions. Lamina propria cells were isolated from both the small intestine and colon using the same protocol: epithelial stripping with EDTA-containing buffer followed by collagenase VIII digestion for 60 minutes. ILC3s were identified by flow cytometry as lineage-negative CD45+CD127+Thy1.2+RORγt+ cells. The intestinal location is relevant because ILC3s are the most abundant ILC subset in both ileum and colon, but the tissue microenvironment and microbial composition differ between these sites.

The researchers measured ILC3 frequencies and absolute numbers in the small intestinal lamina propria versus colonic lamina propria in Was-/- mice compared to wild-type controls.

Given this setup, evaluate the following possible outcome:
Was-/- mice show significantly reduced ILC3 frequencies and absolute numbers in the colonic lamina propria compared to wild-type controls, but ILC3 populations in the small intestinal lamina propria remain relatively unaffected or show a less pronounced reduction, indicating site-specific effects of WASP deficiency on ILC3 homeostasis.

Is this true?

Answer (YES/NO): NO